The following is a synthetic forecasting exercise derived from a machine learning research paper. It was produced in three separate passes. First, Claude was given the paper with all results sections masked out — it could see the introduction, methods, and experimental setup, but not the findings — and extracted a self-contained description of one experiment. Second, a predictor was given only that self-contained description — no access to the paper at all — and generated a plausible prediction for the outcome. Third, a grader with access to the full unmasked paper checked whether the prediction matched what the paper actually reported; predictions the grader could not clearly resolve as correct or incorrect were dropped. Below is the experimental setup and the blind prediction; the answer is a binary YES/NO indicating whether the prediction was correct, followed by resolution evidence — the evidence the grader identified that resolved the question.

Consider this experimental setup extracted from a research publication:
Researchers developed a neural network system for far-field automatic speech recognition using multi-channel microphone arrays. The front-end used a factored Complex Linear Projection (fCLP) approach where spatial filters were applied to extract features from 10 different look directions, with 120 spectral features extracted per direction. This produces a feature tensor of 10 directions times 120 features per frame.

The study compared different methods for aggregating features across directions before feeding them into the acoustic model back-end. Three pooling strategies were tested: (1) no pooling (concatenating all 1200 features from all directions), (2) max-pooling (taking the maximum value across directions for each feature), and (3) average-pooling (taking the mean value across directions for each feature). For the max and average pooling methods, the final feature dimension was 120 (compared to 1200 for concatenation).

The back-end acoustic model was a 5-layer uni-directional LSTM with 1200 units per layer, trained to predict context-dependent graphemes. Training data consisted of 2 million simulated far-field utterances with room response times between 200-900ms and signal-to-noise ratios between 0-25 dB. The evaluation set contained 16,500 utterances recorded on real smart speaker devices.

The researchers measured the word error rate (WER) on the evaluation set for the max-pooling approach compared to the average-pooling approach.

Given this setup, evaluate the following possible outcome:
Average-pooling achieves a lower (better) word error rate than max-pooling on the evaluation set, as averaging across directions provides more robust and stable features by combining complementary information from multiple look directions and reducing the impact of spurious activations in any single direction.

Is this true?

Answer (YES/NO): NO